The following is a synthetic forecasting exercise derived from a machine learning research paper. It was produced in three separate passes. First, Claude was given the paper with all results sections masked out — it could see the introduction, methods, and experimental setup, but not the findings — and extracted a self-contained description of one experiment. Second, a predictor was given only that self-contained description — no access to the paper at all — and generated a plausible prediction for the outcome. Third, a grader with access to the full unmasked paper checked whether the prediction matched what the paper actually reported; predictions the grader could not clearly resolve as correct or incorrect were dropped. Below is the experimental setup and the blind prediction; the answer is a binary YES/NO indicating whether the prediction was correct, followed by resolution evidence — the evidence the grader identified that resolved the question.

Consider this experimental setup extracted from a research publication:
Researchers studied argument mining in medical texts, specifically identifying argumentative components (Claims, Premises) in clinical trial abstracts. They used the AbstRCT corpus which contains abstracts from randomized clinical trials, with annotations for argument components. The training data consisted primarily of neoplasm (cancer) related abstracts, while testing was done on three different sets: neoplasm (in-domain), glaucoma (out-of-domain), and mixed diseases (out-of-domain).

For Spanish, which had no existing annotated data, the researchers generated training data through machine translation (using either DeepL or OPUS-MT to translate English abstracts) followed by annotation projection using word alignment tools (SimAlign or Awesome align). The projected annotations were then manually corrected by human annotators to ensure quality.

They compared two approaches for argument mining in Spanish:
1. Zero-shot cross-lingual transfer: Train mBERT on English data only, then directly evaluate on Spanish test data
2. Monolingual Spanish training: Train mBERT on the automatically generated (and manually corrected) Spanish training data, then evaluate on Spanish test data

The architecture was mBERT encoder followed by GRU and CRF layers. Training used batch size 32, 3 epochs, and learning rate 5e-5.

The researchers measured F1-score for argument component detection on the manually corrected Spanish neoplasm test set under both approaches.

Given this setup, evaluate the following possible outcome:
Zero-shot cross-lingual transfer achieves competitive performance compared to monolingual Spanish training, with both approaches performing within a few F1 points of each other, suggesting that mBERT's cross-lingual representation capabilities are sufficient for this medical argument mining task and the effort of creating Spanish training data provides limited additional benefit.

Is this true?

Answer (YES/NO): NO